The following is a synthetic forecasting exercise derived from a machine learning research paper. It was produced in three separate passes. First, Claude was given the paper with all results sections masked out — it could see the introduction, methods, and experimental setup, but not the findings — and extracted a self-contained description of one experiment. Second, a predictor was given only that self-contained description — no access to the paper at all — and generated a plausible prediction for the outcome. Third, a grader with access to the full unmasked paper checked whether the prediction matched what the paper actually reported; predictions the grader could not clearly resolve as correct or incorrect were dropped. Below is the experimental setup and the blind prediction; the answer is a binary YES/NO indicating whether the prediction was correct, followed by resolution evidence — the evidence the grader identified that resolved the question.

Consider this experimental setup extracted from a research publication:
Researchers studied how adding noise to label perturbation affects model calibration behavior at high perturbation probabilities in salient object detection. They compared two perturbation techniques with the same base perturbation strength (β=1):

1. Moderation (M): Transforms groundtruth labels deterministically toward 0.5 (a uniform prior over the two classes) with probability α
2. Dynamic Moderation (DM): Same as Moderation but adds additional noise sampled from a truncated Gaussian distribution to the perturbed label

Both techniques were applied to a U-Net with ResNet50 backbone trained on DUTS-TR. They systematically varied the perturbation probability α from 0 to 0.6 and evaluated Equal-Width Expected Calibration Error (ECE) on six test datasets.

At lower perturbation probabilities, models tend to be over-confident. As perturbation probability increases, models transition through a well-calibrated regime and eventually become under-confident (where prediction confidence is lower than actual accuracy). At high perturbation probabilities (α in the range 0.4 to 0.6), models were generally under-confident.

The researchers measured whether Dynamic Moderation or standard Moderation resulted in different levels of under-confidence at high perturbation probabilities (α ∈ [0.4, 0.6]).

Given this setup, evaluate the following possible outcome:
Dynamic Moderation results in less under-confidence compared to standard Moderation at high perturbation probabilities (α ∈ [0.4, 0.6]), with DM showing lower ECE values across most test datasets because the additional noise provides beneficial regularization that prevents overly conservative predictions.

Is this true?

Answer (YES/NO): YES